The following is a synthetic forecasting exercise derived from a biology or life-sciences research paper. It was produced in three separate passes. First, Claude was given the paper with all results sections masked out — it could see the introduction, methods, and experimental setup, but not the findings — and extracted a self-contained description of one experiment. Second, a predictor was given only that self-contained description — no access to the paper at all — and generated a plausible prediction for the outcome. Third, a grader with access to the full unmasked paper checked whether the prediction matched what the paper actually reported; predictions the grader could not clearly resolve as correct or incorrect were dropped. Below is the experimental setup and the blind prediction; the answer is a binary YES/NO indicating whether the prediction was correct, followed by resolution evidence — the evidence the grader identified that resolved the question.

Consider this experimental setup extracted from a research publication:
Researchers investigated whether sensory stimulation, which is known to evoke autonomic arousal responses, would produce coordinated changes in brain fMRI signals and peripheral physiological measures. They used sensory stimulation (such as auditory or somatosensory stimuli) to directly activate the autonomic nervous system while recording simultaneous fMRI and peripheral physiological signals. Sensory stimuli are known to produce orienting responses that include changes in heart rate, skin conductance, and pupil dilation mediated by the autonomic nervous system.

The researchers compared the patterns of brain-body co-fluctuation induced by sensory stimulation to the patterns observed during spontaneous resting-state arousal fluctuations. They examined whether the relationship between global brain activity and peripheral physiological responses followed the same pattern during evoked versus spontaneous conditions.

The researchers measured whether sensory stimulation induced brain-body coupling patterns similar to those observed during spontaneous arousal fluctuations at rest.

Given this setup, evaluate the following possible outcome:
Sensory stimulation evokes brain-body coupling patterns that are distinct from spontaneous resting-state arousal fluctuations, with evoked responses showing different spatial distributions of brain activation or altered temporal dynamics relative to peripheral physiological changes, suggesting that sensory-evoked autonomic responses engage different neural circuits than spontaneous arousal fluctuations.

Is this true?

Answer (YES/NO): NO